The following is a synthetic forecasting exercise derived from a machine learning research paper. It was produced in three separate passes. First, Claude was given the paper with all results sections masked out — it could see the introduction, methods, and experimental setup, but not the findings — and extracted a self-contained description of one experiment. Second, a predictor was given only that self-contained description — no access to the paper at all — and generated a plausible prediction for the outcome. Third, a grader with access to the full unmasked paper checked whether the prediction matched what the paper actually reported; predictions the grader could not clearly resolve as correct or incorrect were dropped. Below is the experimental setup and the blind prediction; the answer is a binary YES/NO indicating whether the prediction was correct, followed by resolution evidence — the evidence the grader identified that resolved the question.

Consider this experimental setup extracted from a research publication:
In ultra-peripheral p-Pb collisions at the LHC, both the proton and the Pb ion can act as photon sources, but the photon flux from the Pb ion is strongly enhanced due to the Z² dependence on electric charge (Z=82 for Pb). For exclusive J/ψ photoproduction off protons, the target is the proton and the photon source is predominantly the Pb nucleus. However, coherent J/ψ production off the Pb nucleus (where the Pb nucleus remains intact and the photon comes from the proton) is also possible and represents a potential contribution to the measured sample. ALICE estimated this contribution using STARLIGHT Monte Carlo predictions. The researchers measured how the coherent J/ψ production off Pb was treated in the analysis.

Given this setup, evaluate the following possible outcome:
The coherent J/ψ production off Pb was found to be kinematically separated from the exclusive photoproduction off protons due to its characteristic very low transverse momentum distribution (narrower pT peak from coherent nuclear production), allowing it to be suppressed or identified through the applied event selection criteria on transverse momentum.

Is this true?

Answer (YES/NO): NO